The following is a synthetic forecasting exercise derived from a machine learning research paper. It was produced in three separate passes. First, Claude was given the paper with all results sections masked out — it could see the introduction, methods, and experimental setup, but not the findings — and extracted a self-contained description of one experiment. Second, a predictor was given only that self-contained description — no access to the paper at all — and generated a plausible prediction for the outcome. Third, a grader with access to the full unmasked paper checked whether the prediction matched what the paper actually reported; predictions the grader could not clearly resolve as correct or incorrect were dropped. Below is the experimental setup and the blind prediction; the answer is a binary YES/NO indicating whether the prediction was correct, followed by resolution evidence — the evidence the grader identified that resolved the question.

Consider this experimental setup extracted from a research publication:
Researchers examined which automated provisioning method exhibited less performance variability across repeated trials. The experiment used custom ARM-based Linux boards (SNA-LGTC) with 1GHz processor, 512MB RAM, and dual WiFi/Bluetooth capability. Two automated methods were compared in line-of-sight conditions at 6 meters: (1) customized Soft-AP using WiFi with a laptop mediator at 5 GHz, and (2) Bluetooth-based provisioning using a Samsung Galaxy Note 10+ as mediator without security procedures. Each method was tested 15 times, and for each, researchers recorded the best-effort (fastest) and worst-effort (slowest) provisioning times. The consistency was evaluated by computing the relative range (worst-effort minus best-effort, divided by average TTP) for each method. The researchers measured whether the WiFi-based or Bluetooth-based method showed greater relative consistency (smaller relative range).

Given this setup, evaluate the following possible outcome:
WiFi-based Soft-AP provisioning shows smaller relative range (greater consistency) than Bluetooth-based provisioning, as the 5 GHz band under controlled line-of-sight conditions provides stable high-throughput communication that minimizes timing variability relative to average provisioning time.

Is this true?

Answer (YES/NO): YES